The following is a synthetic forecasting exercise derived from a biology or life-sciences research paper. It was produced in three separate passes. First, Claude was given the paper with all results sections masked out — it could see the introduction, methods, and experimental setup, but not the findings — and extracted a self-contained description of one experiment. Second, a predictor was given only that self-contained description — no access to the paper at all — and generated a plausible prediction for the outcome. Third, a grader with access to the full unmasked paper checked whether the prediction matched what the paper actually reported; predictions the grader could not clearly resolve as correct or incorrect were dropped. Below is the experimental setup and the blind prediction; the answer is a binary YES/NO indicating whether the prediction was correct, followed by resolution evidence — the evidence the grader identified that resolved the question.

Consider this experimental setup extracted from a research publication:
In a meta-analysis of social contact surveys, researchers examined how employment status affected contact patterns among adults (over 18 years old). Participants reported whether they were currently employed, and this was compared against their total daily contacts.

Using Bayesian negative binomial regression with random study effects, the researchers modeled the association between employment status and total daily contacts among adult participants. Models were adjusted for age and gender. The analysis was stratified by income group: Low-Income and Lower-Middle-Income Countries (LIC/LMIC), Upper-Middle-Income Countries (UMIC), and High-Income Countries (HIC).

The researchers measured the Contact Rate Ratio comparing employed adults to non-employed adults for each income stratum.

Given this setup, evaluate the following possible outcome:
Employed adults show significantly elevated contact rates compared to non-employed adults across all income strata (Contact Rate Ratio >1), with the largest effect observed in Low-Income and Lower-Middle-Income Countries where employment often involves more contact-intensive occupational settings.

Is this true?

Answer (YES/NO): NO